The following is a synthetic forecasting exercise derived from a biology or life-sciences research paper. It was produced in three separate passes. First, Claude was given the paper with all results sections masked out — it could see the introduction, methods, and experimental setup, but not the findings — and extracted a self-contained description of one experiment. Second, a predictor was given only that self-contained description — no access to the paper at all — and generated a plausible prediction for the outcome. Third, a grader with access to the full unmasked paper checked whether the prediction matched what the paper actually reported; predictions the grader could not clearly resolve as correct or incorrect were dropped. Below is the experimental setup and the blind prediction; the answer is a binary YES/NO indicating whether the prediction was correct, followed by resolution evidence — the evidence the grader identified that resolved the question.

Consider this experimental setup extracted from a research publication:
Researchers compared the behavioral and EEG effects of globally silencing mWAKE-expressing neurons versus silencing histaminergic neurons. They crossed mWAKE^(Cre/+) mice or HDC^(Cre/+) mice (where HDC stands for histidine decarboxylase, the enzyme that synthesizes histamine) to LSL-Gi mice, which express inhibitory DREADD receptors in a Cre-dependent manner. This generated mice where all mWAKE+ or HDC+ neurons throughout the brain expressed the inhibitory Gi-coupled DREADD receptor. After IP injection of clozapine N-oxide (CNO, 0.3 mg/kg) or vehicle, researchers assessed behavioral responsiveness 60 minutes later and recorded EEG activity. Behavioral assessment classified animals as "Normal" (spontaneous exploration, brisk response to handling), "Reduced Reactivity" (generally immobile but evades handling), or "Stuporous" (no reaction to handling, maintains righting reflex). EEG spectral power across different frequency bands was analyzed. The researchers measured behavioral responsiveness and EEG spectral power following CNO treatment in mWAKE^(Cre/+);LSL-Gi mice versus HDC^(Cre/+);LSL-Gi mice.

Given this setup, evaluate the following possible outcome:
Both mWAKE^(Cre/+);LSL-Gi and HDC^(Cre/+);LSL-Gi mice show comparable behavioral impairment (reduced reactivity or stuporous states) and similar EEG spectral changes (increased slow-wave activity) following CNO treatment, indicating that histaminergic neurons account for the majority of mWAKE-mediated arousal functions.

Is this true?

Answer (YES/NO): NO